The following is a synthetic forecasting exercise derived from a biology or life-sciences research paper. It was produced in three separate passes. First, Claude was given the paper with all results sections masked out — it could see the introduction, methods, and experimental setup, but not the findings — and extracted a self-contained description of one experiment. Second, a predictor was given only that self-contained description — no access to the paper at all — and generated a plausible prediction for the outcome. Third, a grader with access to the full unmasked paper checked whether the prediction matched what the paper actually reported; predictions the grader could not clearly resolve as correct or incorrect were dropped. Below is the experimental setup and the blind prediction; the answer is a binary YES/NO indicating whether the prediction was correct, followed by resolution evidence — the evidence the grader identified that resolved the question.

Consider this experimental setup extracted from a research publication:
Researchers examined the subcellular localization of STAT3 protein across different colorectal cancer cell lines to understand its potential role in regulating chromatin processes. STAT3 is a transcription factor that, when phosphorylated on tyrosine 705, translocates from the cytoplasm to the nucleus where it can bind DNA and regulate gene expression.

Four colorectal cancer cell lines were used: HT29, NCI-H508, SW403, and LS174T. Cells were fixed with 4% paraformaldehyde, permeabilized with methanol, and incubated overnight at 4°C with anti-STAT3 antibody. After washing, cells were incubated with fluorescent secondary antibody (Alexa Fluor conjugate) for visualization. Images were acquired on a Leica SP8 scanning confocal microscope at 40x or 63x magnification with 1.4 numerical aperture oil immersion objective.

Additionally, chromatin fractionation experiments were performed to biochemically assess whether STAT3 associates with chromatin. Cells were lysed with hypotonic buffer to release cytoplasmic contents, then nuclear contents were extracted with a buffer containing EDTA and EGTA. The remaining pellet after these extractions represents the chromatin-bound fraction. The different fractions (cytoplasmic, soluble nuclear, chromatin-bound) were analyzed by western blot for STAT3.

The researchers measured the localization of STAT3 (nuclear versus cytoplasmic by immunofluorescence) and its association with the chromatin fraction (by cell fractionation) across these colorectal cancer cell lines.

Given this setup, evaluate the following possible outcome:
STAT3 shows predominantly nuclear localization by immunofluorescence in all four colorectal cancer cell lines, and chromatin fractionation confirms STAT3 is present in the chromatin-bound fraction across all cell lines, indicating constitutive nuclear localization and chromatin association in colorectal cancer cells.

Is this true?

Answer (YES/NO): NO